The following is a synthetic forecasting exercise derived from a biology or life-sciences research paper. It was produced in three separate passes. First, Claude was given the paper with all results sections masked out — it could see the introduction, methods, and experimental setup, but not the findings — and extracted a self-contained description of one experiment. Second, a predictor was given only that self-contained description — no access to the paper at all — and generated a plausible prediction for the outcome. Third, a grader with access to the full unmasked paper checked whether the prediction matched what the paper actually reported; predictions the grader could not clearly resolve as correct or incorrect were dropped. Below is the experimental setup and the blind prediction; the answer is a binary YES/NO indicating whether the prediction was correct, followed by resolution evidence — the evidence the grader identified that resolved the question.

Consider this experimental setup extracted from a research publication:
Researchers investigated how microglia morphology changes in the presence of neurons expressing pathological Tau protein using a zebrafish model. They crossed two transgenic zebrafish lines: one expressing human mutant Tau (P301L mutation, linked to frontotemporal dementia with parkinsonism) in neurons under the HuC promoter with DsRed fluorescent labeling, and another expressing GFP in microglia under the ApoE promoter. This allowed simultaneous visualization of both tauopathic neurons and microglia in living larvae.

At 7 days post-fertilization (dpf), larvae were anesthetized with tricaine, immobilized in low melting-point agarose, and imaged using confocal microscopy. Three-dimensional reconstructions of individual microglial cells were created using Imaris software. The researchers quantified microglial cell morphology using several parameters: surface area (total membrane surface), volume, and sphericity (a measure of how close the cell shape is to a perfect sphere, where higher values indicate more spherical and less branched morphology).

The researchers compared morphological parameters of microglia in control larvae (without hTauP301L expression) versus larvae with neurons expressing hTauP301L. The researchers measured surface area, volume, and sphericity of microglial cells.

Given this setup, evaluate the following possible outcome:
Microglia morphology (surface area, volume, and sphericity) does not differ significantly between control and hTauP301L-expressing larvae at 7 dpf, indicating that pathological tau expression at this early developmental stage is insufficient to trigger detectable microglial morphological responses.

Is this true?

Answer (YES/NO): NO